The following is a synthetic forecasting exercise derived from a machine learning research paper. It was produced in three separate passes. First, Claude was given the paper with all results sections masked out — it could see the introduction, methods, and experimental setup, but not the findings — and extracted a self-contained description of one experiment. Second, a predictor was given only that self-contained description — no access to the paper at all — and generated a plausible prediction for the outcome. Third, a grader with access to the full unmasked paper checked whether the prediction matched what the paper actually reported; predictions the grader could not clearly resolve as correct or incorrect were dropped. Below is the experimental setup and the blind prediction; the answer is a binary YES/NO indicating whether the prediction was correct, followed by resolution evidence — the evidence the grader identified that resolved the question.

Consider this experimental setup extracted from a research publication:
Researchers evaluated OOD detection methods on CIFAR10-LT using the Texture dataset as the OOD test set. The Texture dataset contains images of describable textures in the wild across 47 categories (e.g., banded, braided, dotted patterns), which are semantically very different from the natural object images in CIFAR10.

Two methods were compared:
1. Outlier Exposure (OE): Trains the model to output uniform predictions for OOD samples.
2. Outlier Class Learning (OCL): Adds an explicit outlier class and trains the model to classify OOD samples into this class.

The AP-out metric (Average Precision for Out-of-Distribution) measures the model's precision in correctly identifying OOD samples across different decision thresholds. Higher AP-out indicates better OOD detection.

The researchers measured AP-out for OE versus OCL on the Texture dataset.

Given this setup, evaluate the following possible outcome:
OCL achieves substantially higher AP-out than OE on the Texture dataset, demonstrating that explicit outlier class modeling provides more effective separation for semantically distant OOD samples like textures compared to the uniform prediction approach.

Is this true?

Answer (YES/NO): YES